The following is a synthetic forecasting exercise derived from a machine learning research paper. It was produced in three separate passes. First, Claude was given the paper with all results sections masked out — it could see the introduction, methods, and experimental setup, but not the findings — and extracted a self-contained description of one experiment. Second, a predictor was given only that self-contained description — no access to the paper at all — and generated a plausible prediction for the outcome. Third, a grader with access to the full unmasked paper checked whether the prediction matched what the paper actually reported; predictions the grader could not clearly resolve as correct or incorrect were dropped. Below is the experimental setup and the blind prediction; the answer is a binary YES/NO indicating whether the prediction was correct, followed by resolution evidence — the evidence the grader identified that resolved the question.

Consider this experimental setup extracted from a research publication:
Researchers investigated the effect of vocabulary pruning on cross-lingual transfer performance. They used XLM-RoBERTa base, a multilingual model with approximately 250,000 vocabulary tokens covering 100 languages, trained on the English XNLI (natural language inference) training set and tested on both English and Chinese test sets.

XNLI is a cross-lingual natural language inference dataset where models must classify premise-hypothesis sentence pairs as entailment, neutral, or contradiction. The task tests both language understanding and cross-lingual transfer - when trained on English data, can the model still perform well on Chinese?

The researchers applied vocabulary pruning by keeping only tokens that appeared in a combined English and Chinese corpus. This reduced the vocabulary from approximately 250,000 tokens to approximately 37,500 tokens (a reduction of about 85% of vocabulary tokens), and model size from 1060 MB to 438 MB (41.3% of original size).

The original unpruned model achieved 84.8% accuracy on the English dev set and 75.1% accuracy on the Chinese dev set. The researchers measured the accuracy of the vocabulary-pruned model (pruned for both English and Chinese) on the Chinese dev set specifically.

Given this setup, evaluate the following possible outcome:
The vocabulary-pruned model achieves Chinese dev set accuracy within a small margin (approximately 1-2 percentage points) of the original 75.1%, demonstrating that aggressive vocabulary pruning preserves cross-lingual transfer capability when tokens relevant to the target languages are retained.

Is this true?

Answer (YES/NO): YES